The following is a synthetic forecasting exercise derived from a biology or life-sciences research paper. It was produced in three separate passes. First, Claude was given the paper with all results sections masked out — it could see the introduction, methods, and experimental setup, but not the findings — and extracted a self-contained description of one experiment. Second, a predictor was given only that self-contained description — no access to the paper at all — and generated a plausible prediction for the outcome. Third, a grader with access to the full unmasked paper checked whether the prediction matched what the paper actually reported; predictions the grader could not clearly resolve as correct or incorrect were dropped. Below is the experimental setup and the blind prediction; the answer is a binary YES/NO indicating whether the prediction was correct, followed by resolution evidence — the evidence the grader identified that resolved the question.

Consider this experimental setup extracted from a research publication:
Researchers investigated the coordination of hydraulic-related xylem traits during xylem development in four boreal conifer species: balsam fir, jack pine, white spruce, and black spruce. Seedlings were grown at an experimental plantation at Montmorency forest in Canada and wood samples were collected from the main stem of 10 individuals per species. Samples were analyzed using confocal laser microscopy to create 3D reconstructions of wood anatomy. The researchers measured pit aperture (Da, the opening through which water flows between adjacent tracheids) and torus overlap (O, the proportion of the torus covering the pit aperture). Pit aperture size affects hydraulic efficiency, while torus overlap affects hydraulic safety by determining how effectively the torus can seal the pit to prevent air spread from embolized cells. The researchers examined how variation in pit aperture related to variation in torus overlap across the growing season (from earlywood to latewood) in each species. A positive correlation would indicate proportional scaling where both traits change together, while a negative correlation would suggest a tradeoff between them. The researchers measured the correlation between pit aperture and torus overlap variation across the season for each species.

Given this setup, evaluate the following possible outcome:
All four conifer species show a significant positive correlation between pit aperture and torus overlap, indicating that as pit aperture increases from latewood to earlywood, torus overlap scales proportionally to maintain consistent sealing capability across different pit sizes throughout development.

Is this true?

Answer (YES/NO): NO